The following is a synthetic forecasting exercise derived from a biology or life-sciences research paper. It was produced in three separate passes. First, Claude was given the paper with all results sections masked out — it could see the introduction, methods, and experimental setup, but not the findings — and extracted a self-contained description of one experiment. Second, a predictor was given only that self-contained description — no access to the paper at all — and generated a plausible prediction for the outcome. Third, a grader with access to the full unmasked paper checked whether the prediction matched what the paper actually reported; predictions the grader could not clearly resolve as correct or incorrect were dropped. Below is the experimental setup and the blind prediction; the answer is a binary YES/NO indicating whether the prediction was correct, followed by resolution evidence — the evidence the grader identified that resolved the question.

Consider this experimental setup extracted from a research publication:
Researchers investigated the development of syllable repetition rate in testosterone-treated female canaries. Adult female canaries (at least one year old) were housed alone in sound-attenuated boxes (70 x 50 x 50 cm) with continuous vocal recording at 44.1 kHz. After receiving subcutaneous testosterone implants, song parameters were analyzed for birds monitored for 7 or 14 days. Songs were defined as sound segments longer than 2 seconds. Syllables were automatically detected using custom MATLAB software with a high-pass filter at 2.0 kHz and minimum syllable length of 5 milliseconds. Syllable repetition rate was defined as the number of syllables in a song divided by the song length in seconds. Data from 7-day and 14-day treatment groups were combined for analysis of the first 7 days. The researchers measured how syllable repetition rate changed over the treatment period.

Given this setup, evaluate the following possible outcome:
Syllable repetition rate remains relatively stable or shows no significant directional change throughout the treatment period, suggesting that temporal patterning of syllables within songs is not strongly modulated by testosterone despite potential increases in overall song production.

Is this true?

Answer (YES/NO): NO